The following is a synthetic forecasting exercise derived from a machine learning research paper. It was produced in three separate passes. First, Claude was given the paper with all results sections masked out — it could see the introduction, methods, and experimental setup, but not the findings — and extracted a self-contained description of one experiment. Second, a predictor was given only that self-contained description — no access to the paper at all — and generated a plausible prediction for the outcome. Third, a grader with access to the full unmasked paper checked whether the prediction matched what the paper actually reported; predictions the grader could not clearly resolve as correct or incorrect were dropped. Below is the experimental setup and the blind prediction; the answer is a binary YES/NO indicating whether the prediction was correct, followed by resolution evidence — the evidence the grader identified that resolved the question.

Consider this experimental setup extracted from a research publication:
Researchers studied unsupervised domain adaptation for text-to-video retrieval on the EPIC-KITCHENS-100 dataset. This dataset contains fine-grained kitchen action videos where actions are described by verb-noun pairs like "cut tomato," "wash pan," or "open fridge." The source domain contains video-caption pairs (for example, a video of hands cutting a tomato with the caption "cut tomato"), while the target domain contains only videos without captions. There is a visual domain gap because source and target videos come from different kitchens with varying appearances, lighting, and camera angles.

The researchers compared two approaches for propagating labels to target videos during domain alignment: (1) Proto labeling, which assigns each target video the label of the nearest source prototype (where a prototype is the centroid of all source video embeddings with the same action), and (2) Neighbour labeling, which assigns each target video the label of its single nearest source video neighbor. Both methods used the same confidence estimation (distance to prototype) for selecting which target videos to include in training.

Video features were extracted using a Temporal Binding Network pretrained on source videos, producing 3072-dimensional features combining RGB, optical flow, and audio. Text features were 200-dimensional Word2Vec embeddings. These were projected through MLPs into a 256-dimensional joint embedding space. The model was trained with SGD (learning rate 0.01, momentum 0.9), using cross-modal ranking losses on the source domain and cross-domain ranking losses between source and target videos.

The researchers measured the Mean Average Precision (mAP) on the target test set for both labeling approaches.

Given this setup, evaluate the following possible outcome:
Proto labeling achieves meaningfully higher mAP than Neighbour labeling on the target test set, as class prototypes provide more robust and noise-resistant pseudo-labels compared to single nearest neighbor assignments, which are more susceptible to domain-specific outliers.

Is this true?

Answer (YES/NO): NO